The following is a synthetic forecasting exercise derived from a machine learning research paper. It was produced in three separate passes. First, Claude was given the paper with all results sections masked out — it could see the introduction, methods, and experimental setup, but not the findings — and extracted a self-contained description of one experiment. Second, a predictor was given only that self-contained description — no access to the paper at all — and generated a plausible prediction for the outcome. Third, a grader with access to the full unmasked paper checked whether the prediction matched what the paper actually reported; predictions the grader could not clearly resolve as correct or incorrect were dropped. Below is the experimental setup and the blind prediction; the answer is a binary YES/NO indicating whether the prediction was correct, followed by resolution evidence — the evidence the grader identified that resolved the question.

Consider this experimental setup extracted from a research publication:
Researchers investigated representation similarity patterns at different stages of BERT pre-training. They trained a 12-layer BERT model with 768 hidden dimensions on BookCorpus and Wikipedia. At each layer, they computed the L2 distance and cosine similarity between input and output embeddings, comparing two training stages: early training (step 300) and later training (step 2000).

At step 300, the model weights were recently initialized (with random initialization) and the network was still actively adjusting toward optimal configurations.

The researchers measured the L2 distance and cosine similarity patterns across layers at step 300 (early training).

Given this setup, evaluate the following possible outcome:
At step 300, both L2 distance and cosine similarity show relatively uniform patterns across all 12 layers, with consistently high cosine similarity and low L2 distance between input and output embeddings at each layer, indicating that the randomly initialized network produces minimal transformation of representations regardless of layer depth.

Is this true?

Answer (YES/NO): NO